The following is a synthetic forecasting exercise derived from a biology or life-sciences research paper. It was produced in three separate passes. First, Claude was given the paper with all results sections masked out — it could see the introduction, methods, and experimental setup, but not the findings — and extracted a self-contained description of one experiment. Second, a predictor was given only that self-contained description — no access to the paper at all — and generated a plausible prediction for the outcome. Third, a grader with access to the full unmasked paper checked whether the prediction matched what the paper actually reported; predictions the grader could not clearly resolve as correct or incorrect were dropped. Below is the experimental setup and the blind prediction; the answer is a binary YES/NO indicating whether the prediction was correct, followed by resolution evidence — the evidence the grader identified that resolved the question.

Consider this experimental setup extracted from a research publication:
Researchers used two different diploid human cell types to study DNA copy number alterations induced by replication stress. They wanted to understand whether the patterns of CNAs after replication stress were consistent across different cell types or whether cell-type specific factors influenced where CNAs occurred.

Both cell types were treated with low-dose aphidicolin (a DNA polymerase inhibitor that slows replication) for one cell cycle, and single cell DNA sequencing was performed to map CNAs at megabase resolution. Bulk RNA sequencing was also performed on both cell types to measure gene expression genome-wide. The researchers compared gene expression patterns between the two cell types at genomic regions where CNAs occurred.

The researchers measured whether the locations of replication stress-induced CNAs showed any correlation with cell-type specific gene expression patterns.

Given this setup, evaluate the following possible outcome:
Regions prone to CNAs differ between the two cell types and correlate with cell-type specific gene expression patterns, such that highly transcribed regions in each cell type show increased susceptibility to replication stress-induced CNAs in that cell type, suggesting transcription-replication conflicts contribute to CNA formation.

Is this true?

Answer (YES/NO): NO